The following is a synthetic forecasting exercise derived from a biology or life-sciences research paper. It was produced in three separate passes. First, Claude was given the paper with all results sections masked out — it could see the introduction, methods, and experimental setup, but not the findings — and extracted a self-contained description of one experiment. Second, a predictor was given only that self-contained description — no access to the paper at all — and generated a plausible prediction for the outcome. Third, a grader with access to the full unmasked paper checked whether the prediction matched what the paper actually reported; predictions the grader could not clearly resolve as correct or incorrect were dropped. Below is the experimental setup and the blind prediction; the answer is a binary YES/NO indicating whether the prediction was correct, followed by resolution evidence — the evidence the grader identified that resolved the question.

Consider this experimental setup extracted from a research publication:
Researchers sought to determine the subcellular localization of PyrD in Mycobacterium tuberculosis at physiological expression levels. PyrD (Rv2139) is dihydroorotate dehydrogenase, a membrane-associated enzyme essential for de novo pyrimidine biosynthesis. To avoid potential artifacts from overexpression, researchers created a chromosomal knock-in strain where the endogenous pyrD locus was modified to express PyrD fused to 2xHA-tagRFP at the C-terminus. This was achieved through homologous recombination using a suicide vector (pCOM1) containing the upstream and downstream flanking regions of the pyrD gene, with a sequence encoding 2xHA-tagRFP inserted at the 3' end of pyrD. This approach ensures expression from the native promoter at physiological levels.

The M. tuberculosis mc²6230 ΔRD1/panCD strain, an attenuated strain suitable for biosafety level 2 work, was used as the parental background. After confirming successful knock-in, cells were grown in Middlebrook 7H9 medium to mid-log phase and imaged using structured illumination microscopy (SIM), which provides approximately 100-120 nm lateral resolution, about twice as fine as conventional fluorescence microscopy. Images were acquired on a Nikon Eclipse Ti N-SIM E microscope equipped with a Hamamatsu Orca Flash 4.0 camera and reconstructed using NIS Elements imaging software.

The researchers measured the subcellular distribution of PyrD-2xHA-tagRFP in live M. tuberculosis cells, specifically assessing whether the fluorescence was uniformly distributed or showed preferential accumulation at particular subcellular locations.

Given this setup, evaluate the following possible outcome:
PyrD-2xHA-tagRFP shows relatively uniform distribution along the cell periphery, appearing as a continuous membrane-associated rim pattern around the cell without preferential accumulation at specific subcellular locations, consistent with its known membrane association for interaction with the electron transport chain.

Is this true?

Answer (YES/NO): NO